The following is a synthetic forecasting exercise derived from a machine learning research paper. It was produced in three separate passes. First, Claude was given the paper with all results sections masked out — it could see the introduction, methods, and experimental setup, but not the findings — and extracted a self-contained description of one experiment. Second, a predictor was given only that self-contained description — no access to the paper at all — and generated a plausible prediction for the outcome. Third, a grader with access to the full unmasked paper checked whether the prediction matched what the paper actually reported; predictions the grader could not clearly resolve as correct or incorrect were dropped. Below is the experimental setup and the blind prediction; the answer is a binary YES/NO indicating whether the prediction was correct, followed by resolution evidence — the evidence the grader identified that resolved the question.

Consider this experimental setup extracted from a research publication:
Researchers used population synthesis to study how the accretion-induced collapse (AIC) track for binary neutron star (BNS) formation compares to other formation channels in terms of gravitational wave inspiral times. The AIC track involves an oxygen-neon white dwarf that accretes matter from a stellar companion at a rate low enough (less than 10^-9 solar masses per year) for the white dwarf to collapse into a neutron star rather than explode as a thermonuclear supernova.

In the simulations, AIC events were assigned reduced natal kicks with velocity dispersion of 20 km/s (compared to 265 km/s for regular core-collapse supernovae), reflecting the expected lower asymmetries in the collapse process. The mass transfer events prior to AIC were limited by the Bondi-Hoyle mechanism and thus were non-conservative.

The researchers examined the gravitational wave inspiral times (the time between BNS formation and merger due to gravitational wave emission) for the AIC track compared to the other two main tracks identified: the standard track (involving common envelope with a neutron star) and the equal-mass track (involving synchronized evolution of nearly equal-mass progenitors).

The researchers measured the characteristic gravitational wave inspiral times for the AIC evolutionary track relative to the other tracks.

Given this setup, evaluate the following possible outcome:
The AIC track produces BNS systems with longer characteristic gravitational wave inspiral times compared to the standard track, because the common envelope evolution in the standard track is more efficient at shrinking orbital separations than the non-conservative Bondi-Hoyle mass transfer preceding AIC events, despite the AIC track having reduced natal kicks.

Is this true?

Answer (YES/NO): NO